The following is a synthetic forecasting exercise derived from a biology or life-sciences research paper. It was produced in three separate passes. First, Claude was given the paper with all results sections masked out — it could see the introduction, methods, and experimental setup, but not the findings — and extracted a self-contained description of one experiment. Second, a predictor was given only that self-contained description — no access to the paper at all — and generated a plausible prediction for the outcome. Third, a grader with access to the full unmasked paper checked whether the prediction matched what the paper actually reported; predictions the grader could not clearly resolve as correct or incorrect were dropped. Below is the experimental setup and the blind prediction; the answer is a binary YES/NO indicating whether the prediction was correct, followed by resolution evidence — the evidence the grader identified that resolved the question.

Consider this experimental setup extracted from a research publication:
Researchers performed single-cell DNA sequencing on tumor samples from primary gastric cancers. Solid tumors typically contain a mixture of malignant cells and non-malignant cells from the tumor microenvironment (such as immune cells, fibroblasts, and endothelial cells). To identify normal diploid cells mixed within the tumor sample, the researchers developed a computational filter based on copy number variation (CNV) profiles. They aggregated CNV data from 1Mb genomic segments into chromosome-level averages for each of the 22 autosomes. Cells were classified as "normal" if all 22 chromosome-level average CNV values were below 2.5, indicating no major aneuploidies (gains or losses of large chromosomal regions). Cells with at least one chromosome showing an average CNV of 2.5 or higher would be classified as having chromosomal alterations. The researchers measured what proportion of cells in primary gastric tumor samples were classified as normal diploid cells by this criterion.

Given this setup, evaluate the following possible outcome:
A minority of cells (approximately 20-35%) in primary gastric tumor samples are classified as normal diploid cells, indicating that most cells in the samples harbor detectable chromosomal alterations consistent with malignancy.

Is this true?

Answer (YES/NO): NO